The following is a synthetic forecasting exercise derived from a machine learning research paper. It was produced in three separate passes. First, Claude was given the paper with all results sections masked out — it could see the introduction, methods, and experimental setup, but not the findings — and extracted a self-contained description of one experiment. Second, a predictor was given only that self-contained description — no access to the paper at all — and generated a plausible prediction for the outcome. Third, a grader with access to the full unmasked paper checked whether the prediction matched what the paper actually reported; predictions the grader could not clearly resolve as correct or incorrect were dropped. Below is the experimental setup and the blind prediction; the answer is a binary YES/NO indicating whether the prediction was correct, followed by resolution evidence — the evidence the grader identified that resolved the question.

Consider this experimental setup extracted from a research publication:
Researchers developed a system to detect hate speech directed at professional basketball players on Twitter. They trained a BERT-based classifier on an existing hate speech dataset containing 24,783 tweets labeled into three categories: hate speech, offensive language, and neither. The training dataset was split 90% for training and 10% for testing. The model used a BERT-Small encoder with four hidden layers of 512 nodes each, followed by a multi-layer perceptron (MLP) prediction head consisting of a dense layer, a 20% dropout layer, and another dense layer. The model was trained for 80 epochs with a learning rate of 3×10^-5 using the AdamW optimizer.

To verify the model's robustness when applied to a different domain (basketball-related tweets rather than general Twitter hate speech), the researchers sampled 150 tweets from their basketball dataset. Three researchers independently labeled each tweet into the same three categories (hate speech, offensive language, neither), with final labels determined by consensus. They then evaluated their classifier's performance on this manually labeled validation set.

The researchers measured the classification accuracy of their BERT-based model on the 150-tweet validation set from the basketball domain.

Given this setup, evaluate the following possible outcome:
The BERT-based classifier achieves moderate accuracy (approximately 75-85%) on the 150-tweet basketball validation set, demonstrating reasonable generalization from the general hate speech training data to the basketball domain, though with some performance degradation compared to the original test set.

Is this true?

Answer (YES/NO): YES